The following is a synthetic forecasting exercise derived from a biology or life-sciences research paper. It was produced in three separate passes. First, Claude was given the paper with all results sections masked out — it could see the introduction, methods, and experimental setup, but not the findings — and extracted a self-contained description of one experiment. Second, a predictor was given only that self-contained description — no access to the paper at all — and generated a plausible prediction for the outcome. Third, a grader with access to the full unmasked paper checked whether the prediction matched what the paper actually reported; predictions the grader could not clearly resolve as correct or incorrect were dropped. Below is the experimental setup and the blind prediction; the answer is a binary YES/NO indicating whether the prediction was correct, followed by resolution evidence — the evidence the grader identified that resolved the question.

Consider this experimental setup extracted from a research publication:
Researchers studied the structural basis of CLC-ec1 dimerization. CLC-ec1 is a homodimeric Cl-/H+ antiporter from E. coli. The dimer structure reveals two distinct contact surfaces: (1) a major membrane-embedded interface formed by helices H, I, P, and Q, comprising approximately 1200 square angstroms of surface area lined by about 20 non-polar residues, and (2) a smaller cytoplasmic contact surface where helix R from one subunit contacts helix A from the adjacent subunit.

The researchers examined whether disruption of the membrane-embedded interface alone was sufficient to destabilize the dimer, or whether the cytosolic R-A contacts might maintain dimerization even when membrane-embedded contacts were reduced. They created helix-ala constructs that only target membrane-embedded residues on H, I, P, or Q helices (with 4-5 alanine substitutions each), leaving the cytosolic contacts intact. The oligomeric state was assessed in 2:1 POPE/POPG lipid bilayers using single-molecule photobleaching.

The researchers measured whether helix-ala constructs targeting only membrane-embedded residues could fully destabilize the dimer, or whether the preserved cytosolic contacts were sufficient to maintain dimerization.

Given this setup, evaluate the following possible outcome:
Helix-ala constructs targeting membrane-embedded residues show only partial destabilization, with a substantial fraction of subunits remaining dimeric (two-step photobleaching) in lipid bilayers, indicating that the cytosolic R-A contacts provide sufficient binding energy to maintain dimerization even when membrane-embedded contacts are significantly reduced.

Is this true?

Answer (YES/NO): NO